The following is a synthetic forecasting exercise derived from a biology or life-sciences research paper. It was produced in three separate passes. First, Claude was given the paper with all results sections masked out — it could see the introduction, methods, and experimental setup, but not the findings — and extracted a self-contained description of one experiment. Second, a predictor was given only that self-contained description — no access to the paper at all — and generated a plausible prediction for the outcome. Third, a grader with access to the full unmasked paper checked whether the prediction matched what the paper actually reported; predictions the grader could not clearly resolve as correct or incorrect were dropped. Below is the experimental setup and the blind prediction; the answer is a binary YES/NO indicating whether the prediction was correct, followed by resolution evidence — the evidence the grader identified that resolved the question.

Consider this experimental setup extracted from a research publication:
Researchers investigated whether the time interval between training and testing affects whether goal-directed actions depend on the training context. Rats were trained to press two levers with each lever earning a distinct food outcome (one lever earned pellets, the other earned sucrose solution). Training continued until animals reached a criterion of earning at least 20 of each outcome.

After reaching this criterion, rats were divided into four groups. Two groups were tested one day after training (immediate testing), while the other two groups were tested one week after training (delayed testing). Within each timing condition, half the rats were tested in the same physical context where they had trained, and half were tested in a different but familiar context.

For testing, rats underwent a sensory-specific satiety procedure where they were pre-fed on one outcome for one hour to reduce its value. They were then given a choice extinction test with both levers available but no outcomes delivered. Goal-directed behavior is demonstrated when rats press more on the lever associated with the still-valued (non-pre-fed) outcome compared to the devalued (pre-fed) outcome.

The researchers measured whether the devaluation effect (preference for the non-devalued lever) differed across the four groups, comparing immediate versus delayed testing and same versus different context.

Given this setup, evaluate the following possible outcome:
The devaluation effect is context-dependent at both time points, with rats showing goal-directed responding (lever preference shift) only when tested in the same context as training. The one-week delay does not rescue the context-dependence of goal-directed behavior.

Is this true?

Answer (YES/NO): NO